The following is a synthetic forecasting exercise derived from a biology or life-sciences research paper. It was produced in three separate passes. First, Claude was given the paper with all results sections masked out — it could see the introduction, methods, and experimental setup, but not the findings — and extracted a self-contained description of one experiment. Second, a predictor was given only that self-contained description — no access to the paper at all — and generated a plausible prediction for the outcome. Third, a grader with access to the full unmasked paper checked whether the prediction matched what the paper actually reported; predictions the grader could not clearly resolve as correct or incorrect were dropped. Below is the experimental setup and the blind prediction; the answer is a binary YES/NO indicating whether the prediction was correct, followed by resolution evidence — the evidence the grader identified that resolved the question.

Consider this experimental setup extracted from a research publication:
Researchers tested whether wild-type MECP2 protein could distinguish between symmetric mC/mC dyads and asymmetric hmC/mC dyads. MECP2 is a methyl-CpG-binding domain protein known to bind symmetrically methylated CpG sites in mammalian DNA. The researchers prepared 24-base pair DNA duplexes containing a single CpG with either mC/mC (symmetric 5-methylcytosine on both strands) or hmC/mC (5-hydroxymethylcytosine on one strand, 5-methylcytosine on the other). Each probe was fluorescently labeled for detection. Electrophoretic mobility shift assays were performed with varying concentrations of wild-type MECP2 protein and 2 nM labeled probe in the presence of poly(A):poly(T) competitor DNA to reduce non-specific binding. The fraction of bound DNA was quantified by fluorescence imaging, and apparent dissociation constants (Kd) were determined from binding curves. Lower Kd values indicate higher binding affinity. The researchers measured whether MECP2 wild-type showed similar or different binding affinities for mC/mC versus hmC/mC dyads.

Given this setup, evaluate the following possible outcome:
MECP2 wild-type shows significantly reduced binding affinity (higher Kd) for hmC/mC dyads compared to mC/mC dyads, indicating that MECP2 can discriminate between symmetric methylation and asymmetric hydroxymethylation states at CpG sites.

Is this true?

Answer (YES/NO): YES